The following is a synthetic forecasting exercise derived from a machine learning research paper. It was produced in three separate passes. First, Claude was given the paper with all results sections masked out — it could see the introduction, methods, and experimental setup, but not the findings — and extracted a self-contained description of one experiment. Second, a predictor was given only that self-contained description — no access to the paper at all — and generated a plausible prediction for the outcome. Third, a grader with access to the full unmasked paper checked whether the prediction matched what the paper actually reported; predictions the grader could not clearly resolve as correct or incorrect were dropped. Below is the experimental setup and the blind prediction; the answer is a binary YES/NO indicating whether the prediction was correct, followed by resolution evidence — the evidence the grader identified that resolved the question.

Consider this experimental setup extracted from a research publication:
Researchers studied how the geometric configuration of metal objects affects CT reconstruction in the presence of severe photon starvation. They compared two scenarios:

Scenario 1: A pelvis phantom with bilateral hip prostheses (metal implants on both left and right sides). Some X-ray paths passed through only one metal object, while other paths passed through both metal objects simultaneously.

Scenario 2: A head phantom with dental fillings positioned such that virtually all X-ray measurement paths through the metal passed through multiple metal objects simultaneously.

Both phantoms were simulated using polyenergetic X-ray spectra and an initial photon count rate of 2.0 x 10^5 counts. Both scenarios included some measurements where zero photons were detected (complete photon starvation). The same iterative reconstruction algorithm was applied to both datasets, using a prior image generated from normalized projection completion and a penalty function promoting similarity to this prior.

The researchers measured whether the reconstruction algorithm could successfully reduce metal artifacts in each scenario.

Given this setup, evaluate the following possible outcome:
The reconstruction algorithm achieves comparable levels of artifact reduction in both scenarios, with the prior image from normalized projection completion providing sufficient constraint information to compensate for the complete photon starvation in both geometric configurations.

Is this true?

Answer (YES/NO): NO